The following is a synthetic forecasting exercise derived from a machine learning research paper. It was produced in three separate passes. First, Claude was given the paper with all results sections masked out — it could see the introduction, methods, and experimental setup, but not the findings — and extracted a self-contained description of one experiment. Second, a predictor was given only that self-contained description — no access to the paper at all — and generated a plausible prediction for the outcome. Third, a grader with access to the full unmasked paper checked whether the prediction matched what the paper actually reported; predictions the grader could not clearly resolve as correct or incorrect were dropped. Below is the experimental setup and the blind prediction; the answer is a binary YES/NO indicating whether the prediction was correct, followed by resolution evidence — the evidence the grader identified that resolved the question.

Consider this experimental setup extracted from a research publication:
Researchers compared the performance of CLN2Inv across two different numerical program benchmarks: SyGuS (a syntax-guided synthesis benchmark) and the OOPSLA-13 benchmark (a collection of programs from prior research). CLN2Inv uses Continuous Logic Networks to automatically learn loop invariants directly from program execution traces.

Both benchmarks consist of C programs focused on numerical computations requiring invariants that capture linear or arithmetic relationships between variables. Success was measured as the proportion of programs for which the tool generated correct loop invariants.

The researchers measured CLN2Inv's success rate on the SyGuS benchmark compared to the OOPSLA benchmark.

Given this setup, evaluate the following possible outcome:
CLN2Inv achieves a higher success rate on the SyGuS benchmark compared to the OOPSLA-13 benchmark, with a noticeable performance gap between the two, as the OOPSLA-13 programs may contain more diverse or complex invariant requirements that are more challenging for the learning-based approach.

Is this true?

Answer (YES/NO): YES